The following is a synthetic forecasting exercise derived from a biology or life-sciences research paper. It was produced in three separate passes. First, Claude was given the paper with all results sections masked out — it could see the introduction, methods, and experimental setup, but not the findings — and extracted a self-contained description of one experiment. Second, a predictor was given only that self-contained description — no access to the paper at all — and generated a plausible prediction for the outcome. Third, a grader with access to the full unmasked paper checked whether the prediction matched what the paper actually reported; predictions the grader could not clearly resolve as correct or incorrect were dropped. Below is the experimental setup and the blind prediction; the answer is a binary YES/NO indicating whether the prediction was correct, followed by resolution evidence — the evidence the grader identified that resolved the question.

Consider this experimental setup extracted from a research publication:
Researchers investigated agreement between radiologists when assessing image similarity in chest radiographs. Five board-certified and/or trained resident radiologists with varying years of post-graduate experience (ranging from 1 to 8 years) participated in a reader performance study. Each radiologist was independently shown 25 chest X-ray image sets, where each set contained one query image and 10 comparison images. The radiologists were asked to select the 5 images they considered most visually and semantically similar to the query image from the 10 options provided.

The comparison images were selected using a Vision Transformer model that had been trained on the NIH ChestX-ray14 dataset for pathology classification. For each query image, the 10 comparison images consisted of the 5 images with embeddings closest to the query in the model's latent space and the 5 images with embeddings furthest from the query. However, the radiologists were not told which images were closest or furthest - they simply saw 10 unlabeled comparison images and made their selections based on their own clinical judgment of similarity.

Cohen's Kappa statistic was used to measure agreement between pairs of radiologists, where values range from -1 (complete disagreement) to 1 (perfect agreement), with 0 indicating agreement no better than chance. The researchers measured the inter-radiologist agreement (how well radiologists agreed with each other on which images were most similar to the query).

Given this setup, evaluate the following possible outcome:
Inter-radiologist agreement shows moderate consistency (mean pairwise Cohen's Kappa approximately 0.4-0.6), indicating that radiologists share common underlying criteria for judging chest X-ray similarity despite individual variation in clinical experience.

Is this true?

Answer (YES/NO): YES